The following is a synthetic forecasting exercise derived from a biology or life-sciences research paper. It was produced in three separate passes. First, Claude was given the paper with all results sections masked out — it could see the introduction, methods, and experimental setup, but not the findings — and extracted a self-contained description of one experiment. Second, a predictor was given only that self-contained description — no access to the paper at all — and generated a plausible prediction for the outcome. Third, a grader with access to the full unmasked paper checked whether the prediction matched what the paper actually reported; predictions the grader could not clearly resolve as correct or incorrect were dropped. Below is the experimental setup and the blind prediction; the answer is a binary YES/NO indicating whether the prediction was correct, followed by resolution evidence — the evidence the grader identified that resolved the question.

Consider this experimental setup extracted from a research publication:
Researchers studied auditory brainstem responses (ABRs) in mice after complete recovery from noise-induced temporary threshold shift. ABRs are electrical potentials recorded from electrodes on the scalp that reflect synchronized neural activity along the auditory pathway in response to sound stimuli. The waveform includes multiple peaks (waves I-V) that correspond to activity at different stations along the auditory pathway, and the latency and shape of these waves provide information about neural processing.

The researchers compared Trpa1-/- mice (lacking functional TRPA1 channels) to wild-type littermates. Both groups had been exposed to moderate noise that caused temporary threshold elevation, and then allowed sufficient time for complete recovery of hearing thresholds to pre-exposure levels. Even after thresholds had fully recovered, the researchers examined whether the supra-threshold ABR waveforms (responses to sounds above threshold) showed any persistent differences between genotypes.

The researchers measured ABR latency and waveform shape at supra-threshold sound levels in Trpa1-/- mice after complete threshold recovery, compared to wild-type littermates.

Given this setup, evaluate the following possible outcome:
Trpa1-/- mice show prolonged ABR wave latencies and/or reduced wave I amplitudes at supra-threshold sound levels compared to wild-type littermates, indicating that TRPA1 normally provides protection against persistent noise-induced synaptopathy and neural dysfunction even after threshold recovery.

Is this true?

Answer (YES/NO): NO